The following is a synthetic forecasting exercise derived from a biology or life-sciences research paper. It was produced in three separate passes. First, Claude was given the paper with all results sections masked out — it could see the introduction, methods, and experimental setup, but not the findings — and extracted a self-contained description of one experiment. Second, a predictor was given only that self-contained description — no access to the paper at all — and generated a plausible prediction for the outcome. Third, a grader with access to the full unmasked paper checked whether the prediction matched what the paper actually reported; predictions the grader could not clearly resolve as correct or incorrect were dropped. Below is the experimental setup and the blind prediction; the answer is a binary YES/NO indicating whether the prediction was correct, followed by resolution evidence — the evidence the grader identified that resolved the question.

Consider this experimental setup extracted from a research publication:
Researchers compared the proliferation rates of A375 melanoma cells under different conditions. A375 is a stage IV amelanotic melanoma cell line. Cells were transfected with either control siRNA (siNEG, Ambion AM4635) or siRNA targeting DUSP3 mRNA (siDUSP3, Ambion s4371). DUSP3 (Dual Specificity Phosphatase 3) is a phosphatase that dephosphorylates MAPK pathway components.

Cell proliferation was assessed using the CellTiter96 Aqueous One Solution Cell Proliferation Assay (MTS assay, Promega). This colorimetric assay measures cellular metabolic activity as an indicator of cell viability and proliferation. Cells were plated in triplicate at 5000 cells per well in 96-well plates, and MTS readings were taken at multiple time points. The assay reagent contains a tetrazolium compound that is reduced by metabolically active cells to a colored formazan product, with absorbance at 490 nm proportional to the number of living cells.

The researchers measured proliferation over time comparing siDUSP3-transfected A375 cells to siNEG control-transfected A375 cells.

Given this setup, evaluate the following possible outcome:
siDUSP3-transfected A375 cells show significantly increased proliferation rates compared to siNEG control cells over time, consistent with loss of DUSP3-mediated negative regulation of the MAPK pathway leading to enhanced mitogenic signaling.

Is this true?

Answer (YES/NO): NO